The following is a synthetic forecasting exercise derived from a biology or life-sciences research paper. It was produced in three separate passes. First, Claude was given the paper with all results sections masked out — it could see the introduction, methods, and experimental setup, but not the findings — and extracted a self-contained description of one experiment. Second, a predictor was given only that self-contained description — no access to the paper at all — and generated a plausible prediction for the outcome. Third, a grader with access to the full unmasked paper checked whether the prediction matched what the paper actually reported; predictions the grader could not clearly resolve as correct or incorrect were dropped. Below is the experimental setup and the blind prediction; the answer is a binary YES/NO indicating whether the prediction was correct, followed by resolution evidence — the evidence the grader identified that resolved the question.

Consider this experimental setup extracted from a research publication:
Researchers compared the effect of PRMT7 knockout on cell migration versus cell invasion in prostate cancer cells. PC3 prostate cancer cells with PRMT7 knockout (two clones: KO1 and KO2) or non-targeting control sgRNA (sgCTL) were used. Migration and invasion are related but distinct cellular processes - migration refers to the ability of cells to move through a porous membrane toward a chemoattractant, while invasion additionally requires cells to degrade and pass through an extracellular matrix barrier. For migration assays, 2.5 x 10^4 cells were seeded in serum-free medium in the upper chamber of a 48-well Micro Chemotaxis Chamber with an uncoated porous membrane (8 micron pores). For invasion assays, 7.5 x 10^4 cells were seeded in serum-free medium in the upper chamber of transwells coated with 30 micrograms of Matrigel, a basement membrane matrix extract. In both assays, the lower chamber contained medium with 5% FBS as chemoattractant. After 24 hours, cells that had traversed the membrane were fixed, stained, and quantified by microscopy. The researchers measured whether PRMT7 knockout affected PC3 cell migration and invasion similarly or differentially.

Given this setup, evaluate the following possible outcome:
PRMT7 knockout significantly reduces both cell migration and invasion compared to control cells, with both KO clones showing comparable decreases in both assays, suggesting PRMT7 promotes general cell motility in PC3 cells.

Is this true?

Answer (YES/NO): YES